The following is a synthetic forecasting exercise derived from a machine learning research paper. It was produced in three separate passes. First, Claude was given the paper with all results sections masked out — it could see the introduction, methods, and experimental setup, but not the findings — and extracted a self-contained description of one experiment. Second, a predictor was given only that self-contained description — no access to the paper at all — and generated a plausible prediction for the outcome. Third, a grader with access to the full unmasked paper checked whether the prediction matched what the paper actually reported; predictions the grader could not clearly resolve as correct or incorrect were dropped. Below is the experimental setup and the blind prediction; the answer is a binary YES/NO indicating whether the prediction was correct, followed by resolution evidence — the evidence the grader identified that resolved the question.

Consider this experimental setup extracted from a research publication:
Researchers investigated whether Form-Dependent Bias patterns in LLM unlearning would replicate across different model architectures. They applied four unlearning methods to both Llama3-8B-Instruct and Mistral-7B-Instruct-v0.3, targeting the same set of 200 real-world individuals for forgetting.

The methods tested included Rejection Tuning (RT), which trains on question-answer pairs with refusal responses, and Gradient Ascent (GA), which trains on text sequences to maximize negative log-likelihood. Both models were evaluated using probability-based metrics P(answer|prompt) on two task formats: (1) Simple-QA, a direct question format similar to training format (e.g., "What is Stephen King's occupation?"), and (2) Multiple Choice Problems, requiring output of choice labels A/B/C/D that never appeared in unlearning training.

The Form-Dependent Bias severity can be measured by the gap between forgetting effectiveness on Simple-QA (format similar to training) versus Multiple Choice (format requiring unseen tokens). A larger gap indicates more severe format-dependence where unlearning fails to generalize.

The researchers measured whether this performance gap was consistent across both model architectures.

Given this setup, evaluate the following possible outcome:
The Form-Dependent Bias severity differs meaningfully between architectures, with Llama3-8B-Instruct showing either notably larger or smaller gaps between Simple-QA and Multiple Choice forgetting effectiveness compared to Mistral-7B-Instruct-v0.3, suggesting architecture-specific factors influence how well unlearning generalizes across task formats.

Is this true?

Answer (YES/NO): NO